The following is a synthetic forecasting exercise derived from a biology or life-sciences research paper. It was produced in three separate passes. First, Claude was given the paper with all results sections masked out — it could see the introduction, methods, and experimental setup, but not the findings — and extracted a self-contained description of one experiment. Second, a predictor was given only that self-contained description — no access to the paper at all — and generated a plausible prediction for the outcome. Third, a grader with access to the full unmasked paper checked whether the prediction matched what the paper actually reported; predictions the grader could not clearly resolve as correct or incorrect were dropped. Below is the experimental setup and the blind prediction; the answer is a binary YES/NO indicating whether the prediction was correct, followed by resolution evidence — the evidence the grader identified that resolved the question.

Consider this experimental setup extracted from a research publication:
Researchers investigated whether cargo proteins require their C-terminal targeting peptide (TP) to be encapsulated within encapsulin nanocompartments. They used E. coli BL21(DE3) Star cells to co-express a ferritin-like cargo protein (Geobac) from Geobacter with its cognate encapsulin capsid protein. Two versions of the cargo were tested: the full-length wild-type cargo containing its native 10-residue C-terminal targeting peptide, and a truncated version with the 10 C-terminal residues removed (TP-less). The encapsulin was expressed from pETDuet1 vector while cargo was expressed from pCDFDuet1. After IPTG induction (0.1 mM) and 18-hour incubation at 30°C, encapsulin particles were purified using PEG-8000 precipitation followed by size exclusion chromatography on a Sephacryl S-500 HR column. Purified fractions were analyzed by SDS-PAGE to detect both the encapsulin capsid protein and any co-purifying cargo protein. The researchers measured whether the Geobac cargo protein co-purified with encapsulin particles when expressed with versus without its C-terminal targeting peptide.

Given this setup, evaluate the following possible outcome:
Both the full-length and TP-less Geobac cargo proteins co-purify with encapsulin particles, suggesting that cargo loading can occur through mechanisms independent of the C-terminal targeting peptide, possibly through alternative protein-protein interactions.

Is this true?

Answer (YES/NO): NO